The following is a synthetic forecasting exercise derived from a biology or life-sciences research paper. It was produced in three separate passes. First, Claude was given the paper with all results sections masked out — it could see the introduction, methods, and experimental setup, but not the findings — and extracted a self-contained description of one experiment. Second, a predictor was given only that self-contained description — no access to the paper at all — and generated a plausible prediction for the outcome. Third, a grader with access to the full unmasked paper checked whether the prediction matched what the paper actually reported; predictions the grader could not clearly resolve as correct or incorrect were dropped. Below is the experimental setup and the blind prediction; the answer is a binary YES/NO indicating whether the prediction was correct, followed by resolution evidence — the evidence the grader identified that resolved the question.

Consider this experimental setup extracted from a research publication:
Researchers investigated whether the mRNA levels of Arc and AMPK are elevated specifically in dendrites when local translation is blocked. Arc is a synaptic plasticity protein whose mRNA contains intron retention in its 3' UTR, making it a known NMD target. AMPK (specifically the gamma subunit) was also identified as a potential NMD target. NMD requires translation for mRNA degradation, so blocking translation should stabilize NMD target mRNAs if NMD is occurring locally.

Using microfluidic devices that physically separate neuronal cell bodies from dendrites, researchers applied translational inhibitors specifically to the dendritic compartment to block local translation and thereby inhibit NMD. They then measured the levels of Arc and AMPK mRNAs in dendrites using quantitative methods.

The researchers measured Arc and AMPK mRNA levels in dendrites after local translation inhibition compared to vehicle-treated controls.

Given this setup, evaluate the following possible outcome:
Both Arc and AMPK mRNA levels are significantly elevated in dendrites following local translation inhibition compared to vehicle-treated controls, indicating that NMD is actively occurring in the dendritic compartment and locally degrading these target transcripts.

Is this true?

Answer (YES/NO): YES